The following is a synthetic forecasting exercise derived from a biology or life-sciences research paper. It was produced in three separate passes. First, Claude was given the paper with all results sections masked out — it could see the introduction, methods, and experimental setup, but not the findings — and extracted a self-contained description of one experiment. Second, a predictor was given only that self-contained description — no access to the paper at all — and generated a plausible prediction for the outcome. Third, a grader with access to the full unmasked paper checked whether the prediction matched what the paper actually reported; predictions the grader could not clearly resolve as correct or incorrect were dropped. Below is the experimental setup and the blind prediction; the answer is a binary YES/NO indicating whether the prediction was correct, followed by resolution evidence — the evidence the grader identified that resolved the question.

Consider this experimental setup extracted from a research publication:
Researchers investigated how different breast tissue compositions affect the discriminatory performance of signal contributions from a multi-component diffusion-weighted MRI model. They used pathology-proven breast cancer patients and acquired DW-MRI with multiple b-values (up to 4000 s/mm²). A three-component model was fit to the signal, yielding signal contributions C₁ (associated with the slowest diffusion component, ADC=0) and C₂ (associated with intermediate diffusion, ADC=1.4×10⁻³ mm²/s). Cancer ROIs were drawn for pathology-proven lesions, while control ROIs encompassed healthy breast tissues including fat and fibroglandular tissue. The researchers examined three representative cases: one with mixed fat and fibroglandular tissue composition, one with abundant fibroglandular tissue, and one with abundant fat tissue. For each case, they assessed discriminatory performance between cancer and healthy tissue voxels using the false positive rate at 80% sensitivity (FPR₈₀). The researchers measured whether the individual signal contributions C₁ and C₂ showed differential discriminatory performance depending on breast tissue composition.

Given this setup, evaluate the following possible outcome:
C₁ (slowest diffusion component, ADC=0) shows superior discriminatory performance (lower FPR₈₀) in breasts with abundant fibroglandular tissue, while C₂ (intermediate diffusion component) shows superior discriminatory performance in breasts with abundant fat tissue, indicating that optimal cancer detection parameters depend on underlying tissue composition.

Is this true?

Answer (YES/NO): NO